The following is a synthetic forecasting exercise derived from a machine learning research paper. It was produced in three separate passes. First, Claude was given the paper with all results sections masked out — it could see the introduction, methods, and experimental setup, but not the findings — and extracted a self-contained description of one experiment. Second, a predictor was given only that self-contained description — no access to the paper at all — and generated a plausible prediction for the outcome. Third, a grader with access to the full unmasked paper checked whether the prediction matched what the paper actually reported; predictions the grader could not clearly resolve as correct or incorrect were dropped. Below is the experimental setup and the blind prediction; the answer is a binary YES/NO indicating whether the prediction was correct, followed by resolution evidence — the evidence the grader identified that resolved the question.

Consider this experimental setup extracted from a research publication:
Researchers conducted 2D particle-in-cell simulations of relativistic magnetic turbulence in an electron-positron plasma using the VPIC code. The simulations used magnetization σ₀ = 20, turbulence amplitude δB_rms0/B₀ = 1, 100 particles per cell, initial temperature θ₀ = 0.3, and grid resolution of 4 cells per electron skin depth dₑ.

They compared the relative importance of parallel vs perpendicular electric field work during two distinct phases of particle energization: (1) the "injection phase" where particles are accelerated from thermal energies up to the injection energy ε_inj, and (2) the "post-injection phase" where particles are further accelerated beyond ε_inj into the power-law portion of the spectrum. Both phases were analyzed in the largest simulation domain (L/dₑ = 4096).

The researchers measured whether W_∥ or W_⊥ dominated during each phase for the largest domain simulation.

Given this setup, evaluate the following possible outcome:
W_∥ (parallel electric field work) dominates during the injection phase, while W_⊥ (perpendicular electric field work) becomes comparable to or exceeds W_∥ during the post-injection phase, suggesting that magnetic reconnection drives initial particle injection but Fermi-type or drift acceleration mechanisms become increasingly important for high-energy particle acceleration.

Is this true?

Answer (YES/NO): NO